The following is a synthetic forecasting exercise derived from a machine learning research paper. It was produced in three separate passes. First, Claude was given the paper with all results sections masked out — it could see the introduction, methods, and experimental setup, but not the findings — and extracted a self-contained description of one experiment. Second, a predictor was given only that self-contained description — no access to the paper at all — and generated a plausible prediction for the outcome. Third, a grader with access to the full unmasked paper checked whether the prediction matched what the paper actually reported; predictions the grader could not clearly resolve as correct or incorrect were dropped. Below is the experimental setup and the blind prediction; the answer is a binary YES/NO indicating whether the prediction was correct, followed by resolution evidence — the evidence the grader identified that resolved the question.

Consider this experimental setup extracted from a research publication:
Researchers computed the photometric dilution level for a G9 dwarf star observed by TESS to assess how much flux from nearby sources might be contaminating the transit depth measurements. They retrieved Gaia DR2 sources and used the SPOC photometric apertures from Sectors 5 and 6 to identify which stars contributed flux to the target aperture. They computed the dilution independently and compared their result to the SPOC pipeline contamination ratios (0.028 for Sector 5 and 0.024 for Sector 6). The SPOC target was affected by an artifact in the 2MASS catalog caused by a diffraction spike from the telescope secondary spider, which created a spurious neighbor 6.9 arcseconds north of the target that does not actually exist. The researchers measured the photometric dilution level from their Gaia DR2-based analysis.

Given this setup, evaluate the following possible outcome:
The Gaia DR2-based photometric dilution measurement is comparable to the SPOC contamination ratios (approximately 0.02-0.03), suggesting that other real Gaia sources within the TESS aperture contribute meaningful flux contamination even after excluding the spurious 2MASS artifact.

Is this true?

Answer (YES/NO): NO